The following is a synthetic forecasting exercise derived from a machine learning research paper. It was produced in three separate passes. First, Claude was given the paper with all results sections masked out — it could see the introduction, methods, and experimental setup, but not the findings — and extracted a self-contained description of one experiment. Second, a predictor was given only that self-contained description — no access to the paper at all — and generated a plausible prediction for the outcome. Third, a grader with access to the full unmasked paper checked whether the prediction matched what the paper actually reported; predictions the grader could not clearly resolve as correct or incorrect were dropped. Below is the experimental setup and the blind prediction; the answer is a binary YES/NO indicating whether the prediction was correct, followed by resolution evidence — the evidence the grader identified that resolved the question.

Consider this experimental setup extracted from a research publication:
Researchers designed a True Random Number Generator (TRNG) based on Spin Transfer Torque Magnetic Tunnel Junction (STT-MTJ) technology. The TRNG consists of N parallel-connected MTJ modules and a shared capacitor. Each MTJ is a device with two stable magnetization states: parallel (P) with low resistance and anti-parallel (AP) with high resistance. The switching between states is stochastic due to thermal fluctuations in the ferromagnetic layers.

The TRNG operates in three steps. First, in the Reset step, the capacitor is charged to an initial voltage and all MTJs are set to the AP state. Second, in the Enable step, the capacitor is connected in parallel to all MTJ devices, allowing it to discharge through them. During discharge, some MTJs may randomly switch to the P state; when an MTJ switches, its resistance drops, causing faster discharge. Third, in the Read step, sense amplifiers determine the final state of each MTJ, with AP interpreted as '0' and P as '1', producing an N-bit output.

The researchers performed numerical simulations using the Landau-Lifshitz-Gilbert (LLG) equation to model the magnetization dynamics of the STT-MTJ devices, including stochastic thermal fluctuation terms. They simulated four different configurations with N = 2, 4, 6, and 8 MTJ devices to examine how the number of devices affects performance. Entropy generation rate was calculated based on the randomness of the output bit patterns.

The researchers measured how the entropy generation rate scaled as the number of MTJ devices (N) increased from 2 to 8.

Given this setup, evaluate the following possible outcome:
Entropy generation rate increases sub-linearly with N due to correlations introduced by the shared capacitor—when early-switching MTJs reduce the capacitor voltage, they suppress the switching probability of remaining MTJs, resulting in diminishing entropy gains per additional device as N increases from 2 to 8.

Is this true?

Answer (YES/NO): NO